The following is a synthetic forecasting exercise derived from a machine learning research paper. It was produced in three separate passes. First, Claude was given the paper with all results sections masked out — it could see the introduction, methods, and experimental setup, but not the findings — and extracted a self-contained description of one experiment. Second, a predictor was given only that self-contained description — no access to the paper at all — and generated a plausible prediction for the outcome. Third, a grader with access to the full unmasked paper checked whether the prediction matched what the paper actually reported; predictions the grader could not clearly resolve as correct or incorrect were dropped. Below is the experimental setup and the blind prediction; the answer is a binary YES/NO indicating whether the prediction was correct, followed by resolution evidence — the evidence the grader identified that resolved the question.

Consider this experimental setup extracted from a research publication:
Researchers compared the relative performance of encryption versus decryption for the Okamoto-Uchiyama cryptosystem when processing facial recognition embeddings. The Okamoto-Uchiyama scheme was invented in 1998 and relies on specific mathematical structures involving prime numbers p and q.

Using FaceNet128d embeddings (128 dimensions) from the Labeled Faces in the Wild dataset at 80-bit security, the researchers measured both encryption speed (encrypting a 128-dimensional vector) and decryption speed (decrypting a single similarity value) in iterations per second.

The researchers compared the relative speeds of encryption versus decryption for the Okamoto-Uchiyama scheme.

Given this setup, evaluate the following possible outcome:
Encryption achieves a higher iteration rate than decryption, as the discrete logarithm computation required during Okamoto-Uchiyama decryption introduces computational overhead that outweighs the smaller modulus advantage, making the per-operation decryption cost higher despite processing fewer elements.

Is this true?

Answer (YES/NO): NO